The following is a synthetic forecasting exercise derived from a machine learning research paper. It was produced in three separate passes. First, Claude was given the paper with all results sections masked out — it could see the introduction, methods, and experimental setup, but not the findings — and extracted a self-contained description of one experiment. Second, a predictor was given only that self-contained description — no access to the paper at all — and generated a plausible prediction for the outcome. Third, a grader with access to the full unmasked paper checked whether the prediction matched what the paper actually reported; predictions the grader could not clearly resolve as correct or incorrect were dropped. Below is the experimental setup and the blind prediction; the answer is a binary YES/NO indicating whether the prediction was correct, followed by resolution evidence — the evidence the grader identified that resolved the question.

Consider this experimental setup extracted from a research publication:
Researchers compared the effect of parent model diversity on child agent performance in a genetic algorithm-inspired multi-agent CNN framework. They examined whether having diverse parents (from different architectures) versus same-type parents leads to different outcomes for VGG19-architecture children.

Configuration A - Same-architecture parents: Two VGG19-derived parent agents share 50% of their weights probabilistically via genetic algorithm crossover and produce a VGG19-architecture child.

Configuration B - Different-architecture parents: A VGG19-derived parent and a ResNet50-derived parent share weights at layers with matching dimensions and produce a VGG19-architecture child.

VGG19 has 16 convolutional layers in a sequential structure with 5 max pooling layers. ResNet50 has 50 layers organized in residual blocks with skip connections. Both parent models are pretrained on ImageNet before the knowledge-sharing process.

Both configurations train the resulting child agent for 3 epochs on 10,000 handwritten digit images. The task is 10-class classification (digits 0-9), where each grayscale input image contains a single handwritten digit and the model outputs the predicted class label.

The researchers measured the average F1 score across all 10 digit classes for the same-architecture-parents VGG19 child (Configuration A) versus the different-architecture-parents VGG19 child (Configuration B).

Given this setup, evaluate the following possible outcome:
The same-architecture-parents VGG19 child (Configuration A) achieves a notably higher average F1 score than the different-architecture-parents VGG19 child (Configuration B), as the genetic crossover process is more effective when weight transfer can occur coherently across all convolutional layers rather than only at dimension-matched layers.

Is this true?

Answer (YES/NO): NO